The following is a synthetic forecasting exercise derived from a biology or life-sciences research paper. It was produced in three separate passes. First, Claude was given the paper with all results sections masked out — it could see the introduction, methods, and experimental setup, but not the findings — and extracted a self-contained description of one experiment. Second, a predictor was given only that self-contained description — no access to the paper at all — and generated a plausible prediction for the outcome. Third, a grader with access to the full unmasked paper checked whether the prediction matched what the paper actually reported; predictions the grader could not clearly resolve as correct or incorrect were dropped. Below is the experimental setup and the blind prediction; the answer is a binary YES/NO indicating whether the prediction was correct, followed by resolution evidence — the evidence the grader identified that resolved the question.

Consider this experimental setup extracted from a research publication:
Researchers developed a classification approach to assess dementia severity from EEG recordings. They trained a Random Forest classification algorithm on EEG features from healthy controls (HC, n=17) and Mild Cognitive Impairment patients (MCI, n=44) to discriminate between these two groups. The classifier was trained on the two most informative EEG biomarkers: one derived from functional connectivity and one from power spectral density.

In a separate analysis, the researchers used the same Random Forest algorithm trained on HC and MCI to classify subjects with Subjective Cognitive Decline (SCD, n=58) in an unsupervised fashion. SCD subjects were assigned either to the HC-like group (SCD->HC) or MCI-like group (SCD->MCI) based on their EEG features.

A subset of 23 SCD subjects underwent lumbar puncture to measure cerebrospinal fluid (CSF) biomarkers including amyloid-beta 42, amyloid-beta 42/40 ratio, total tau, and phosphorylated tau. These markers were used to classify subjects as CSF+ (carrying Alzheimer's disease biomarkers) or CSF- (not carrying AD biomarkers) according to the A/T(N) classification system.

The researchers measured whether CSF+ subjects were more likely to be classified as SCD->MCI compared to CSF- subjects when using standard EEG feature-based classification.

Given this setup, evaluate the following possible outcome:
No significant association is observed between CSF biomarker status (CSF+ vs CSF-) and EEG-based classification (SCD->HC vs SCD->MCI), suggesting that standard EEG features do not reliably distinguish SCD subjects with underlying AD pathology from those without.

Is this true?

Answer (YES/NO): YES